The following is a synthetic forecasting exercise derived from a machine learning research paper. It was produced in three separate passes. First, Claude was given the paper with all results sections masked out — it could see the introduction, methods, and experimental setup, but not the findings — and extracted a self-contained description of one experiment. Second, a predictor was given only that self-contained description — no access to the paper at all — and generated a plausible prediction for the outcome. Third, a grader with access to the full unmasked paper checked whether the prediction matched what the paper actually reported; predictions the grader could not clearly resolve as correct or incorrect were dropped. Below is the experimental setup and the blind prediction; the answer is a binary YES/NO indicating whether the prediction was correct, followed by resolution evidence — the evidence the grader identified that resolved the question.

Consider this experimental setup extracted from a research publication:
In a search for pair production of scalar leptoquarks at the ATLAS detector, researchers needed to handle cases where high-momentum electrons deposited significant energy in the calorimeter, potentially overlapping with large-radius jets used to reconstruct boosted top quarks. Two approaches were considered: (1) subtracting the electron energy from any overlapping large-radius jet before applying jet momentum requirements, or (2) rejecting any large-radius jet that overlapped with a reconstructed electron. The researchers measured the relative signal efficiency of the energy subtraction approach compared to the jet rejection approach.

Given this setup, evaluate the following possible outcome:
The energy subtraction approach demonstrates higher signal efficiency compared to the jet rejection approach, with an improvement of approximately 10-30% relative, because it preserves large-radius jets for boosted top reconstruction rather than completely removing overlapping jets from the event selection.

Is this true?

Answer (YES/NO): YES